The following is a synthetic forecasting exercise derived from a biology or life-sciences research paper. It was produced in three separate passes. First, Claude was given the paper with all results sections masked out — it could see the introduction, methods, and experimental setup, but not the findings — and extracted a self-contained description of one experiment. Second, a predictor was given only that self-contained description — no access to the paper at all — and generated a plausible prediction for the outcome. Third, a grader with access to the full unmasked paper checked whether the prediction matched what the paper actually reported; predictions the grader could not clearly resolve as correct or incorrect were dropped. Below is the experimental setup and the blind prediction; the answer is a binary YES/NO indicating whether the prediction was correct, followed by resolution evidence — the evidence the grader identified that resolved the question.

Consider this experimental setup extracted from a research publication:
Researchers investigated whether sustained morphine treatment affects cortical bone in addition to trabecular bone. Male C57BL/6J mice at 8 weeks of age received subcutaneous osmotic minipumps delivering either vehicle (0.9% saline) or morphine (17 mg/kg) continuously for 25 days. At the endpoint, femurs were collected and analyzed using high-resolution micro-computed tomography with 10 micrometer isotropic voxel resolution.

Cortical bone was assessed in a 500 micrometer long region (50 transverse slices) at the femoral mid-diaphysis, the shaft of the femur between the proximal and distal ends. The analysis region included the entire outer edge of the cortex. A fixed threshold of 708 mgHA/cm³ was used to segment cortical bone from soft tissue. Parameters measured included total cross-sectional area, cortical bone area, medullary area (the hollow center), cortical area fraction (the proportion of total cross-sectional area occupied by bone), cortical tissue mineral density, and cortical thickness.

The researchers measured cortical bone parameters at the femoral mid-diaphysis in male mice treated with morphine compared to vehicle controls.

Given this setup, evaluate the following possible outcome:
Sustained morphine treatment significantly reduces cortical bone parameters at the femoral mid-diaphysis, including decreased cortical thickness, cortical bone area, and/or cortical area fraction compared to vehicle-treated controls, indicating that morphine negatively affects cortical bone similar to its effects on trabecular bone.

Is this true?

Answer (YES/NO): NO